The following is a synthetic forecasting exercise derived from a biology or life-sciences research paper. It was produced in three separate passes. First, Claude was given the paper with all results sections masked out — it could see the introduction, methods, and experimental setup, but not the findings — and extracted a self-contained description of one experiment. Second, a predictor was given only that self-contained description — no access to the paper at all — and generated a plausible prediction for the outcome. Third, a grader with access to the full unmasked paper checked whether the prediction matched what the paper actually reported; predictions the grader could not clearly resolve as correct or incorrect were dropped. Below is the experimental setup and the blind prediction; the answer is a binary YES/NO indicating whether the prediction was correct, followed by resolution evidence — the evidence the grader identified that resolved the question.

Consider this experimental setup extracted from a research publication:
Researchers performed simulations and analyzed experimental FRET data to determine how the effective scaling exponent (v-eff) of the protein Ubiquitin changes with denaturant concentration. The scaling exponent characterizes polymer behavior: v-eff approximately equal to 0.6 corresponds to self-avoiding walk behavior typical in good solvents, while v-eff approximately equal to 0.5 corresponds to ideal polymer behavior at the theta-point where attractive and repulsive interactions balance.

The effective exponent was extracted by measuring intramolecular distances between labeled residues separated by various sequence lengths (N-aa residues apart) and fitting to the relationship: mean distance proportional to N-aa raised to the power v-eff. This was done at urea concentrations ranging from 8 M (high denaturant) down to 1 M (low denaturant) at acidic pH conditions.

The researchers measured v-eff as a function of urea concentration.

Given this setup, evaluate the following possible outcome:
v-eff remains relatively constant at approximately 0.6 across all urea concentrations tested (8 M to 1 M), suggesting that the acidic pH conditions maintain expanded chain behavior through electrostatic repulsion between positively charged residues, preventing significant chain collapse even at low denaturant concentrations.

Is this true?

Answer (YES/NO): NO